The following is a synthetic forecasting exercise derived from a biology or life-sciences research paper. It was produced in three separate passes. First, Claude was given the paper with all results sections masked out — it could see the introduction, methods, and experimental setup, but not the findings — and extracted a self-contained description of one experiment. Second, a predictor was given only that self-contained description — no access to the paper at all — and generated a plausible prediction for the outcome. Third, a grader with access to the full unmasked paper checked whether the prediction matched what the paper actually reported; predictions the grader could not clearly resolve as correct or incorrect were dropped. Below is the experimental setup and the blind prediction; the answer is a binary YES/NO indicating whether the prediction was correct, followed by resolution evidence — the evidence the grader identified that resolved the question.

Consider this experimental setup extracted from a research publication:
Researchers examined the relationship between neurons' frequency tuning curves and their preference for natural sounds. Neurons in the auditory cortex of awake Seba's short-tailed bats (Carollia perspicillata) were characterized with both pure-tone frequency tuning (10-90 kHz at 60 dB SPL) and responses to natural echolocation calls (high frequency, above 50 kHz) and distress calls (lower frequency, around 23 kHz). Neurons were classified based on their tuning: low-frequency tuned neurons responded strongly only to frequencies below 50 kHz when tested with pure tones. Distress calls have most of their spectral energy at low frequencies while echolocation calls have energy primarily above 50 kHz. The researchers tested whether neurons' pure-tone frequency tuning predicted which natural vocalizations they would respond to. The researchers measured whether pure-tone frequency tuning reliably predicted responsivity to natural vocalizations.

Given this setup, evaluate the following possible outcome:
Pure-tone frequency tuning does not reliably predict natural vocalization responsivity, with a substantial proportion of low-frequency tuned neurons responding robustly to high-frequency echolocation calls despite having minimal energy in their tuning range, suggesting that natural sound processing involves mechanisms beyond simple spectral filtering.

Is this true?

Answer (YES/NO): YES